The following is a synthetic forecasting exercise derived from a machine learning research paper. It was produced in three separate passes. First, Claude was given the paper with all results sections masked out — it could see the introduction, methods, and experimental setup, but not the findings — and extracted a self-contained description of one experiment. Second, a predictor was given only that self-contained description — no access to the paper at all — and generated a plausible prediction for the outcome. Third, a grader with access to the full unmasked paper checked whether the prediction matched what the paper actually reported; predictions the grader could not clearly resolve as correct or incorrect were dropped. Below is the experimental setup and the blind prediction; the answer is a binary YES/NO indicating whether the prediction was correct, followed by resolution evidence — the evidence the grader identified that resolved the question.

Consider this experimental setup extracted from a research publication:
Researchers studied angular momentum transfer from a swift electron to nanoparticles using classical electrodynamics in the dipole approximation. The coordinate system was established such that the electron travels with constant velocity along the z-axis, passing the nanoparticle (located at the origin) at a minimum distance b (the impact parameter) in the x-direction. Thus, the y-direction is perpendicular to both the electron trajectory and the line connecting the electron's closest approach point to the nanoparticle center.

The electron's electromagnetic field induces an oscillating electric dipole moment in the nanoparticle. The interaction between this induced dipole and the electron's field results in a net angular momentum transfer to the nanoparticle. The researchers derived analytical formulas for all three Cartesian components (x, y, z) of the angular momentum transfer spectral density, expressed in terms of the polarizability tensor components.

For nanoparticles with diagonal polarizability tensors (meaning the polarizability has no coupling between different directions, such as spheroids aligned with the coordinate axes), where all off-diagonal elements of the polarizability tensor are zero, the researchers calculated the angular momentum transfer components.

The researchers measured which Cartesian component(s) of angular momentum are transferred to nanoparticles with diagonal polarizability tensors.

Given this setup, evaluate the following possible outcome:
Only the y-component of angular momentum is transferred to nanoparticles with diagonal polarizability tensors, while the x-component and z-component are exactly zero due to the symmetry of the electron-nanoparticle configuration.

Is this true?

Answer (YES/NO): YES